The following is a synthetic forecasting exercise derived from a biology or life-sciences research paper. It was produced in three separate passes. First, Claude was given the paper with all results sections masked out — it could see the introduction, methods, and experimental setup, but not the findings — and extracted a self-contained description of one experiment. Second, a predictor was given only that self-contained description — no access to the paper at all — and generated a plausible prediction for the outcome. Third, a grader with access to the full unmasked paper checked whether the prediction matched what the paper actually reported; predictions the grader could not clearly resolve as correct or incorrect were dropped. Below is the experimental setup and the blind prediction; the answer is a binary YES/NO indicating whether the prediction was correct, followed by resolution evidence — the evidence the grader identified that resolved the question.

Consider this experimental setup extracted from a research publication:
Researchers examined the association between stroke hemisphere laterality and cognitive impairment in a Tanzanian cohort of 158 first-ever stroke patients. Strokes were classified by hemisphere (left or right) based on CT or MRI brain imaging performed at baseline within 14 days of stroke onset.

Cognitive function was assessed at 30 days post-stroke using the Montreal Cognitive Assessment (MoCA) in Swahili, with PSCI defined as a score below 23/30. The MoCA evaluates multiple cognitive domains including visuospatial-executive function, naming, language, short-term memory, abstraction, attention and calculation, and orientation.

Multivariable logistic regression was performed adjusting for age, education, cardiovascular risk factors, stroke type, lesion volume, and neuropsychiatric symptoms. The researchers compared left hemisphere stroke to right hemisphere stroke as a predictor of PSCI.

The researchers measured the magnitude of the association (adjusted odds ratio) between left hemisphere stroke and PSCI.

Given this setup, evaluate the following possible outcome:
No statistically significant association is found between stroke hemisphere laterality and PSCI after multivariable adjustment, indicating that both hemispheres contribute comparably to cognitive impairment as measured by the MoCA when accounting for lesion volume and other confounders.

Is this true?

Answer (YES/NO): NO